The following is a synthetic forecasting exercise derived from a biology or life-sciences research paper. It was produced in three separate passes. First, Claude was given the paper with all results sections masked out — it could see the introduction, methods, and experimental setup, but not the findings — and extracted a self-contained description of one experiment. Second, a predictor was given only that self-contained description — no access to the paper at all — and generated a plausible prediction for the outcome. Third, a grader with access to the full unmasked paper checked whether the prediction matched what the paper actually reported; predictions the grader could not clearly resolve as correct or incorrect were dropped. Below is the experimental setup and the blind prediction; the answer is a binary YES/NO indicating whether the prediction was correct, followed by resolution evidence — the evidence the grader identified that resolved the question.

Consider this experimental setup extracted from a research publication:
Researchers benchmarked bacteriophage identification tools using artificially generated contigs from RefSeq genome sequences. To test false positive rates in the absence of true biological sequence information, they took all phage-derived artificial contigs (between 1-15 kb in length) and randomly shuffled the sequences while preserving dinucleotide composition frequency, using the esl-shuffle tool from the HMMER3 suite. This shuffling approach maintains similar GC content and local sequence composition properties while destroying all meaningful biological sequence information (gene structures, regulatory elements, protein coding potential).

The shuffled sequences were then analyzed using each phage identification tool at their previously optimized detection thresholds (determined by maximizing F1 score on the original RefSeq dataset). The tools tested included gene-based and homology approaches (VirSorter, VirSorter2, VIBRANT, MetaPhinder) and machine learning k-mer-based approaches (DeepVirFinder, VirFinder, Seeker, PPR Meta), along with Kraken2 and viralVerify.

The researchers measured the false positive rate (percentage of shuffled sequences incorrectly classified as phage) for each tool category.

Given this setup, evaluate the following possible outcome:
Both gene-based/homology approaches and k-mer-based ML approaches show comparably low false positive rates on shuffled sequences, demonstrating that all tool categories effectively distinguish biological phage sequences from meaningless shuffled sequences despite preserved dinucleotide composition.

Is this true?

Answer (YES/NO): NO